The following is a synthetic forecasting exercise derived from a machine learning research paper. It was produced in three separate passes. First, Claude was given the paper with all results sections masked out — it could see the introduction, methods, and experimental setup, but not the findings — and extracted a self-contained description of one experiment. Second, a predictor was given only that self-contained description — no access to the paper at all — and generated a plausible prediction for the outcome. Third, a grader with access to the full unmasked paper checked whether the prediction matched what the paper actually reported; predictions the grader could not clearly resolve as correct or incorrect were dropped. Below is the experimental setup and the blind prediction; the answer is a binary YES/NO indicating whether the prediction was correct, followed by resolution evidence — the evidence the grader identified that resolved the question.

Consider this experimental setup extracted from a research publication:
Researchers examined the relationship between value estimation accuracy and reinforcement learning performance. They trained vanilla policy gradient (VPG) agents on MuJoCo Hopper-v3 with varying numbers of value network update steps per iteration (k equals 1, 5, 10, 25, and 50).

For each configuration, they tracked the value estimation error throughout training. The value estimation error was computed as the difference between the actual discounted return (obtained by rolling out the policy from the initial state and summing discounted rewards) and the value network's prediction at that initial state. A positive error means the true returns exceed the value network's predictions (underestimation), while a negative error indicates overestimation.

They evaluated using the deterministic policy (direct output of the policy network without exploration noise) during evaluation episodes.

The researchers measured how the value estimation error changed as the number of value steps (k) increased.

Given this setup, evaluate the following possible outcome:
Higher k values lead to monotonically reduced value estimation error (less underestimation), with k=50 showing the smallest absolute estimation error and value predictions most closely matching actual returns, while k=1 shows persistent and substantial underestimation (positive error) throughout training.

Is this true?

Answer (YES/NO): YES